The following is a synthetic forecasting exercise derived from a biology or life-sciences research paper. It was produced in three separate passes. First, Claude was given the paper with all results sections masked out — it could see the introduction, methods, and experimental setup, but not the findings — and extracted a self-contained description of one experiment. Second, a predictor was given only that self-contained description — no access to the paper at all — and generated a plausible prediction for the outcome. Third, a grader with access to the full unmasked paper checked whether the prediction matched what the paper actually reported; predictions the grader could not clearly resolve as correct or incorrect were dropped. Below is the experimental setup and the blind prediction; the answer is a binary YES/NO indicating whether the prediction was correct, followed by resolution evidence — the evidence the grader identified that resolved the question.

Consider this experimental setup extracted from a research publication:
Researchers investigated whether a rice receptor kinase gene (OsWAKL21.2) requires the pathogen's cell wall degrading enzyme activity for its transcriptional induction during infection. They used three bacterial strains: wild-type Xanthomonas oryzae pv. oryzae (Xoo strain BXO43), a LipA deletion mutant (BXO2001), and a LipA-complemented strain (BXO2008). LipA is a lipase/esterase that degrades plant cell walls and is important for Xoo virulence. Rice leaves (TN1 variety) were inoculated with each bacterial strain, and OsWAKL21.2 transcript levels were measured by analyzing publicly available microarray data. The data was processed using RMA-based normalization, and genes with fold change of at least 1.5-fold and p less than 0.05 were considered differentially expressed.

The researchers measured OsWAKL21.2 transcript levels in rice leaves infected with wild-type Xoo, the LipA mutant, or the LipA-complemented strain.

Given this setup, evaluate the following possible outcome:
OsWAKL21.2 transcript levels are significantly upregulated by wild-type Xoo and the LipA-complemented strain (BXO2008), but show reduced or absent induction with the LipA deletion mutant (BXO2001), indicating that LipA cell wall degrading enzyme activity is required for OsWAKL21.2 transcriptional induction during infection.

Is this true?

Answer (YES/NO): YES